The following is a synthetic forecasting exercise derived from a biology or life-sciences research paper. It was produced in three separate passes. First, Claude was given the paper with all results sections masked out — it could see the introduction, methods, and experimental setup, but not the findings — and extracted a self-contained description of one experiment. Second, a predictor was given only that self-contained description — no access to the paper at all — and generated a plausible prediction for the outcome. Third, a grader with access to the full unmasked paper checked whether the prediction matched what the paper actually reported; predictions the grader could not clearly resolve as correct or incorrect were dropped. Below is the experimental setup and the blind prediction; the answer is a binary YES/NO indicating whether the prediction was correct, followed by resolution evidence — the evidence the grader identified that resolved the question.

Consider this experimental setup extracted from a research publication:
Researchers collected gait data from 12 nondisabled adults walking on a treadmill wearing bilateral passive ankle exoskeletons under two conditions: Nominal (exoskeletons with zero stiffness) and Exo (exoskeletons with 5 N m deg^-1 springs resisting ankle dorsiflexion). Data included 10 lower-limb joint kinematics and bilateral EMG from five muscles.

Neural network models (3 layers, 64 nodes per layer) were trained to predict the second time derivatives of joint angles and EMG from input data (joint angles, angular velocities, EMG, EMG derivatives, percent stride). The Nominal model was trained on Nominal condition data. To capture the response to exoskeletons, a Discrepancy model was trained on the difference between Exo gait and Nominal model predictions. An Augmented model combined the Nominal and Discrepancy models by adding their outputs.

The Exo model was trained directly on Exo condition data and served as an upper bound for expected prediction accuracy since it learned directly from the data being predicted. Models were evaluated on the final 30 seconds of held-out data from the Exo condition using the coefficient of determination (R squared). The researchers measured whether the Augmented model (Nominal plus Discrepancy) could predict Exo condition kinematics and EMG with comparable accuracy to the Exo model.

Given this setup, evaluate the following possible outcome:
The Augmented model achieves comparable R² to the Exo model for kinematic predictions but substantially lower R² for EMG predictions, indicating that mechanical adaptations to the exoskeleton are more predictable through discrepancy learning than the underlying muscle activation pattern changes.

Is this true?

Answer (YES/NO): NO